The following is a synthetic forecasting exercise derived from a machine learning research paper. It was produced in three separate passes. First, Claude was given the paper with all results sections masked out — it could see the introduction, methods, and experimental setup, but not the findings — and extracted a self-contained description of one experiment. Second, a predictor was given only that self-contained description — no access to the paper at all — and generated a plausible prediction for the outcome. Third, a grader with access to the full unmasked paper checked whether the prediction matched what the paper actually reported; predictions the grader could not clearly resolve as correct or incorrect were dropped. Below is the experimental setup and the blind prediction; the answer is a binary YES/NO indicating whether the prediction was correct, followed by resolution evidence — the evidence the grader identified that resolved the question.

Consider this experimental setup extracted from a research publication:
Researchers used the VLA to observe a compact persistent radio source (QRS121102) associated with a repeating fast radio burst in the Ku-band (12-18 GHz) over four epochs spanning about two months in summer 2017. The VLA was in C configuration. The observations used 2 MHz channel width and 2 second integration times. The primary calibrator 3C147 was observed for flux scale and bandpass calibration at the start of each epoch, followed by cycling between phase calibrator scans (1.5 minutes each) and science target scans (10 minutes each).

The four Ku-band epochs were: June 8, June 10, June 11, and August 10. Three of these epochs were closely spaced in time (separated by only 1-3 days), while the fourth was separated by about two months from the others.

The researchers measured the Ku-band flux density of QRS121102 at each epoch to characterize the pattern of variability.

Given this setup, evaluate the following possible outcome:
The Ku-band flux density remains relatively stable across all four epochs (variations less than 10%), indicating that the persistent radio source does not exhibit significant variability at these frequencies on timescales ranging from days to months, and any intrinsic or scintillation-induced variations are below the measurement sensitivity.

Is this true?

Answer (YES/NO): NO